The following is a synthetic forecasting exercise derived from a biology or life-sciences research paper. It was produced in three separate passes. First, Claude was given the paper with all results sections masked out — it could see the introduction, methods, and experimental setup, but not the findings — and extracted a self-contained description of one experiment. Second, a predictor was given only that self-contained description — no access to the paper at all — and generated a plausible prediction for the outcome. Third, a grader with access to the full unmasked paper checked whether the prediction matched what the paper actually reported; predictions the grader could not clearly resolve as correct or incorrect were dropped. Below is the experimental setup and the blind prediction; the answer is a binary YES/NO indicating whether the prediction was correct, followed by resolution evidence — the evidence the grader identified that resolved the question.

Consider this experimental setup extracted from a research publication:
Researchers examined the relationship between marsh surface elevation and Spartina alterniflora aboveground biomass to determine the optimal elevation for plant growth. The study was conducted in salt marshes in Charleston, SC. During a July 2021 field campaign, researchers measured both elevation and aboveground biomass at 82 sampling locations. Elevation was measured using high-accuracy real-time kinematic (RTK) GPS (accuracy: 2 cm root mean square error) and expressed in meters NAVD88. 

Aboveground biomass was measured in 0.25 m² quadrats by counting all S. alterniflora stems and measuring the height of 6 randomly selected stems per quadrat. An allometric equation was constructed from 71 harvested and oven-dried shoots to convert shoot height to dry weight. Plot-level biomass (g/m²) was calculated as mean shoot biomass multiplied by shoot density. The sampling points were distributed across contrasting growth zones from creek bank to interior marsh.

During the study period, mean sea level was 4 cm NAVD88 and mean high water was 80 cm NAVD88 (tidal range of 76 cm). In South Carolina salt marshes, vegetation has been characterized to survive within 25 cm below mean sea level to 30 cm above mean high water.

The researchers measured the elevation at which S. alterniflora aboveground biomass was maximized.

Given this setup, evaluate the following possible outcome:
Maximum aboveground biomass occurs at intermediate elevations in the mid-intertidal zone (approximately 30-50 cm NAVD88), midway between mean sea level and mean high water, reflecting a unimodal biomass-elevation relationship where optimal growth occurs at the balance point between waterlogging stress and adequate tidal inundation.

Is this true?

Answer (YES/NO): NO